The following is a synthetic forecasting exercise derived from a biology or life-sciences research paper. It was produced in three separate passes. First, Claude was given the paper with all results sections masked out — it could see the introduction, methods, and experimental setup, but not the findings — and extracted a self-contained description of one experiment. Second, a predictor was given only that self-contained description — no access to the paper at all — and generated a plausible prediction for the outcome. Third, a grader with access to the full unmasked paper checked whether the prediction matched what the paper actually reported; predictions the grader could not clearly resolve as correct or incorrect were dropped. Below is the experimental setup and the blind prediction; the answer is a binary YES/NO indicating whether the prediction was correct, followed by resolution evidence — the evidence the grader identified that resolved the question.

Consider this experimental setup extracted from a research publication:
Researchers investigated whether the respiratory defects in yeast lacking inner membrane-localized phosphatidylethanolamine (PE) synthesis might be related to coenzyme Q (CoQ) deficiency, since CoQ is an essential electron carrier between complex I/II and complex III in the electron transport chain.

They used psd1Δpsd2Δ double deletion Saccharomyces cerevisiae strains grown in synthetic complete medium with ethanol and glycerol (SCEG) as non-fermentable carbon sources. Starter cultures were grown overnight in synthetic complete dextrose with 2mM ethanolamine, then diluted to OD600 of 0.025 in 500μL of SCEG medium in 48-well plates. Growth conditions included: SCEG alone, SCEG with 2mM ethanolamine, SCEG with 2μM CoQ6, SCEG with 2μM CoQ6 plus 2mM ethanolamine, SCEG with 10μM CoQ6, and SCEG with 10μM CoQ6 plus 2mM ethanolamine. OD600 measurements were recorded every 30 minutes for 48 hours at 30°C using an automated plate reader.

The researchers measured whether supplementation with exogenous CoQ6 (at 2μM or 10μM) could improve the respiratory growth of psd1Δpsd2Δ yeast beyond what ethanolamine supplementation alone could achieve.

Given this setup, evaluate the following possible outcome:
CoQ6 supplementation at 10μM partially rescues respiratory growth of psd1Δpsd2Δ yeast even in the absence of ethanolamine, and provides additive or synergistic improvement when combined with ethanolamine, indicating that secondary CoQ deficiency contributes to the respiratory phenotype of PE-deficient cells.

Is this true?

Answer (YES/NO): NO